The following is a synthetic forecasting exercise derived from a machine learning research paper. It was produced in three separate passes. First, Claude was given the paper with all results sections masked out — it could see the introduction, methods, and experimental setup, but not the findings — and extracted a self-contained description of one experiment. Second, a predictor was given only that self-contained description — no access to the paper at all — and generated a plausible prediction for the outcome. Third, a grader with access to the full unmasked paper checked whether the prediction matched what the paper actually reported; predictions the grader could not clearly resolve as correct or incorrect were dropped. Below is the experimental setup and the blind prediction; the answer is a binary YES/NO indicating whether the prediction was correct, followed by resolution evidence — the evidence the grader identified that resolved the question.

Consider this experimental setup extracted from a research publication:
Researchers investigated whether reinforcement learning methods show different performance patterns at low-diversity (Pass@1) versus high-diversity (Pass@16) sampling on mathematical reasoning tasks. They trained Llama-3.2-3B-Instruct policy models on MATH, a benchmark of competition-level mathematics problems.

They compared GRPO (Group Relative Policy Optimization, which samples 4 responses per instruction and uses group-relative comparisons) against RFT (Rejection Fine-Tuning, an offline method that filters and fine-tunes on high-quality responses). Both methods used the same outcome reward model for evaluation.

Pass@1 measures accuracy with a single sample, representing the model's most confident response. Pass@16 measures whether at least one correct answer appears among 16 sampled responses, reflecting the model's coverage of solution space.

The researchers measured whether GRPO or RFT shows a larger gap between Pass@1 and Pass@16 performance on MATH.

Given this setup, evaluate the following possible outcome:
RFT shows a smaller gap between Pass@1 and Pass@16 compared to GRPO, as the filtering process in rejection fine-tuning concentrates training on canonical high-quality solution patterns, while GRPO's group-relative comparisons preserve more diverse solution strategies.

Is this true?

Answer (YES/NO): NO